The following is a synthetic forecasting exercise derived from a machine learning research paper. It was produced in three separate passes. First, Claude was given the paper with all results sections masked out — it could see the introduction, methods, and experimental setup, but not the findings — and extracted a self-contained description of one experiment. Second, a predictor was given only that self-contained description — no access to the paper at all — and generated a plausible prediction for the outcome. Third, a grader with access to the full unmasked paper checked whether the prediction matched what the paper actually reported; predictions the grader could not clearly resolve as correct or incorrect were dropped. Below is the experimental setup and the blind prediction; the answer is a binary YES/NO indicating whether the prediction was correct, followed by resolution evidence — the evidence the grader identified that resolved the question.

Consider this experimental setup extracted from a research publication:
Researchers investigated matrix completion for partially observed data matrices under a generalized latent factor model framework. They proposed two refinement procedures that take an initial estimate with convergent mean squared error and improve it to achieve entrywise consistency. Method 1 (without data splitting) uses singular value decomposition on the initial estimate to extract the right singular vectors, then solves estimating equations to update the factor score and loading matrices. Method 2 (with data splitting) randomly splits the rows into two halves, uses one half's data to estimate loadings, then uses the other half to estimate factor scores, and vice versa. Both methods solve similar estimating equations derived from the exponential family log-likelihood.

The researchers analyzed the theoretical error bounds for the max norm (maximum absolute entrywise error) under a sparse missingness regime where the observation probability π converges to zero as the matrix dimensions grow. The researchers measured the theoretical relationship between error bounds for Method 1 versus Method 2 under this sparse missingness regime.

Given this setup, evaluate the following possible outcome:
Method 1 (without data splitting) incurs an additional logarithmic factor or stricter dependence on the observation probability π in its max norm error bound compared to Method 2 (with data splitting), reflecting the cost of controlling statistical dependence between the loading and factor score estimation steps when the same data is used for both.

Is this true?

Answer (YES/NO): YES